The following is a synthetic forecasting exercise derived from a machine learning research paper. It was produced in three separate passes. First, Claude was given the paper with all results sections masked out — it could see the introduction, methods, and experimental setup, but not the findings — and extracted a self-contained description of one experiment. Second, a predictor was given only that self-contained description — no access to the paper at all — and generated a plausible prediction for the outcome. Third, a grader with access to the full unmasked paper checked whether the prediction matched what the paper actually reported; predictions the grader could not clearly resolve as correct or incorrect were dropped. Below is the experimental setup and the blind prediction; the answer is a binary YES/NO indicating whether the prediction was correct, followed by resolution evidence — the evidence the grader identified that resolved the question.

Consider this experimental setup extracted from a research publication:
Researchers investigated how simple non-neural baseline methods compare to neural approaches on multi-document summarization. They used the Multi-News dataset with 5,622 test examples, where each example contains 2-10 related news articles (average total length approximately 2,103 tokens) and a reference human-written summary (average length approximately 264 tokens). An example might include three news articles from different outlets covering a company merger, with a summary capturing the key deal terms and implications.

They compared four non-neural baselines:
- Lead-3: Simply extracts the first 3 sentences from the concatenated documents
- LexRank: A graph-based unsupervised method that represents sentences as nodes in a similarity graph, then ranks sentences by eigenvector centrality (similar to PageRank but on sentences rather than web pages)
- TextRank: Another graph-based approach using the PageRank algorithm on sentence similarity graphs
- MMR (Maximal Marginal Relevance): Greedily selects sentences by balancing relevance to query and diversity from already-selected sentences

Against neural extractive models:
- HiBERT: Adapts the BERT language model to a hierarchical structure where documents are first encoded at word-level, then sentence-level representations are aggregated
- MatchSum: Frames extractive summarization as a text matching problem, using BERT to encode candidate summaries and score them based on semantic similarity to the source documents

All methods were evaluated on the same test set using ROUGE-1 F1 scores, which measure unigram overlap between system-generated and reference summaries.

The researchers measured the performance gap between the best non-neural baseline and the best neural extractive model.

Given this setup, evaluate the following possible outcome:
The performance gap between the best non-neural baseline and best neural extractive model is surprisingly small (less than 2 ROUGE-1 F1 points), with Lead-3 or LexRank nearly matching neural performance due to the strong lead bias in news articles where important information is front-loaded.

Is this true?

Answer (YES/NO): NO